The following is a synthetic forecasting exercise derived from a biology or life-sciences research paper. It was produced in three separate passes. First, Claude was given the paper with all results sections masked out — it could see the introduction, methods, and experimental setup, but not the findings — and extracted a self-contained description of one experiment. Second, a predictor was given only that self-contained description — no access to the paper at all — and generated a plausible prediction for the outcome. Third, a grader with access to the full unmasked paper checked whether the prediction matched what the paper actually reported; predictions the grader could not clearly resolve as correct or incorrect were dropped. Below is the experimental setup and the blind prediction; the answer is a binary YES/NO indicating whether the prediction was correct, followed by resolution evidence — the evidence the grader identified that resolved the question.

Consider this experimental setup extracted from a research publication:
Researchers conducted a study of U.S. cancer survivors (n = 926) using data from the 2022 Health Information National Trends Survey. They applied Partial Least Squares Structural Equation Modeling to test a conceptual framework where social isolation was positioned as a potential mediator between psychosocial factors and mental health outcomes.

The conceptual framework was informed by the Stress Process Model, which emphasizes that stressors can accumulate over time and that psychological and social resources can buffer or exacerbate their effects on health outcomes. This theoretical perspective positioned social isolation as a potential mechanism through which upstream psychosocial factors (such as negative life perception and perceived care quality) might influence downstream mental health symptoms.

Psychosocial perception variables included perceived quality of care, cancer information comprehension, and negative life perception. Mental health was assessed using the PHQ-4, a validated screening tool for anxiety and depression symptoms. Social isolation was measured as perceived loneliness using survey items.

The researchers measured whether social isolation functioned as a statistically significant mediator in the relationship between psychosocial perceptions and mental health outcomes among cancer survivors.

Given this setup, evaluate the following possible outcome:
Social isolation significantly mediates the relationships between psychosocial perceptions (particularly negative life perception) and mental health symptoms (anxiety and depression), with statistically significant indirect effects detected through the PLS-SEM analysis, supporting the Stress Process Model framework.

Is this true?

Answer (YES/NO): YES